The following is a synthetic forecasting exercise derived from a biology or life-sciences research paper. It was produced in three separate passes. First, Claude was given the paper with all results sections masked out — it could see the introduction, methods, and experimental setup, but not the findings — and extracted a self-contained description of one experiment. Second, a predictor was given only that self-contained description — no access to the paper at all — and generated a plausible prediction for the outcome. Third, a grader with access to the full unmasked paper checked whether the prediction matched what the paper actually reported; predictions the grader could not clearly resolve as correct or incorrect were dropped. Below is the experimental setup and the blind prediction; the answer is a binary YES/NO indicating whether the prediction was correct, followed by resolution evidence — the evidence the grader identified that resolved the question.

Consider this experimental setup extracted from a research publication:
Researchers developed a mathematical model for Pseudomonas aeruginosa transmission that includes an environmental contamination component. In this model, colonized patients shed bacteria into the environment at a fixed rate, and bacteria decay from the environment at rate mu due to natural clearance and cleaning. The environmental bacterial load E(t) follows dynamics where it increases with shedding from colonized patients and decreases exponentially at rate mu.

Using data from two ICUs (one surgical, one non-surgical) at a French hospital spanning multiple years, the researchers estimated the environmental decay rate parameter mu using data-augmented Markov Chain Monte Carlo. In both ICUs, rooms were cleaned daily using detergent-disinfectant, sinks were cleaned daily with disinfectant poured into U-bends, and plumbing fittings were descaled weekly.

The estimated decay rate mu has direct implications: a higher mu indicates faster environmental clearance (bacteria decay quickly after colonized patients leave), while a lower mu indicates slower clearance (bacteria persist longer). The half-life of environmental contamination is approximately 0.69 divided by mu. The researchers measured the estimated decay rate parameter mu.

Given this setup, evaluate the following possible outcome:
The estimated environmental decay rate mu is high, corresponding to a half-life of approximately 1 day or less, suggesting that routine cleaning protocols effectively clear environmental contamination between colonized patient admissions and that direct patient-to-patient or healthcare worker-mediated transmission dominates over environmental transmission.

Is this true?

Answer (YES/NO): YES